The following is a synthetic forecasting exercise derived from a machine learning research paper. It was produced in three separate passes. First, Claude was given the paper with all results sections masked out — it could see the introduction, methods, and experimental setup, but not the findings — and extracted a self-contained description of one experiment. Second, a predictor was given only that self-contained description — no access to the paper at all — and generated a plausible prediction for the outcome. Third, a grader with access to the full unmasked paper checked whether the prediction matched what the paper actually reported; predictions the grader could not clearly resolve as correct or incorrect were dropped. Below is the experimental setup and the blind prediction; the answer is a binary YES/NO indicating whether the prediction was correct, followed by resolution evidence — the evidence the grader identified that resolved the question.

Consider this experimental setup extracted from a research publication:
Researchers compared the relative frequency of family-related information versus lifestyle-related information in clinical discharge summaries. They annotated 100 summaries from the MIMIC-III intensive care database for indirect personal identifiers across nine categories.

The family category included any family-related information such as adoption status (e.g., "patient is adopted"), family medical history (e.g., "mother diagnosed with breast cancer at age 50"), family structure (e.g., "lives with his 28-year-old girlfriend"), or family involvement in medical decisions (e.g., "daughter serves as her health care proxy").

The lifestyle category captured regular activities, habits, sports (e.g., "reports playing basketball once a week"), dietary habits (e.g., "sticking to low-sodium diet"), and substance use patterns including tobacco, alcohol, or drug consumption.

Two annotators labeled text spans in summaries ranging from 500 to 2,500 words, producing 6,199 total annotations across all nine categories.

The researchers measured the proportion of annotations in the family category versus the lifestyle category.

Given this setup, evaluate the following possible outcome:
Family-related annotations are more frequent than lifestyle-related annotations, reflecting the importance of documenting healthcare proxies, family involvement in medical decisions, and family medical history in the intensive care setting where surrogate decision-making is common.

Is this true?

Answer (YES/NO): YES